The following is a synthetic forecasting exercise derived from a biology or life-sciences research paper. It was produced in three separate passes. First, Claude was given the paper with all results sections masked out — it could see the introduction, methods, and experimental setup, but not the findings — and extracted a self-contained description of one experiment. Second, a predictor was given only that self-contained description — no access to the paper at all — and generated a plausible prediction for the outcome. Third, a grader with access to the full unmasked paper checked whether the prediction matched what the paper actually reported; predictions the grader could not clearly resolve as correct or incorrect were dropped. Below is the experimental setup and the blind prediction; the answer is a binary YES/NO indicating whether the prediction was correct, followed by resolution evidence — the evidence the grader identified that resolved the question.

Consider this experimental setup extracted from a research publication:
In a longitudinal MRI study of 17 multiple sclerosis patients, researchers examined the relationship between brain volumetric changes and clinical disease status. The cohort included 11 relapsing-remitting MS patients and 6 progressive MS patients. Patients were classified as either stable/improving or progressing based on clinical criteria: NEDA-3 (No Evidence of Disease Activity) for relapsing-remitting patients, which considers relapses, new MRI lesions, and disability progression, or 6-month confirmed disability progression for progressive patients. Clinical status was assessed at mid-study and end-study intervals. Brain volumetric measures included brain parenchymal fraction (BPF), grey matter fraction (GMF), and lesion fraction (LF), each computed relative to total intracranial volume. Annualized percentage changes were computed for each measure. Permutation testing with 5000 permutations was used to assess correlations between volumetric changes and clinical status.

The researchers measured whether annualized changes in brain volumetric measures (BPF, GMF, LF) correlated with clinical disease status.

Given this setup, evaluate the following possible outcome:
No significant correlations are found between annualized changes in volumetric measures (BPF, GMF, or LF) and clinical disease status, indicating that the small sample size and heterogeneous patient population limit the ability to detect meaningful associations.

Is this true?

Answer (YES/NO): YES